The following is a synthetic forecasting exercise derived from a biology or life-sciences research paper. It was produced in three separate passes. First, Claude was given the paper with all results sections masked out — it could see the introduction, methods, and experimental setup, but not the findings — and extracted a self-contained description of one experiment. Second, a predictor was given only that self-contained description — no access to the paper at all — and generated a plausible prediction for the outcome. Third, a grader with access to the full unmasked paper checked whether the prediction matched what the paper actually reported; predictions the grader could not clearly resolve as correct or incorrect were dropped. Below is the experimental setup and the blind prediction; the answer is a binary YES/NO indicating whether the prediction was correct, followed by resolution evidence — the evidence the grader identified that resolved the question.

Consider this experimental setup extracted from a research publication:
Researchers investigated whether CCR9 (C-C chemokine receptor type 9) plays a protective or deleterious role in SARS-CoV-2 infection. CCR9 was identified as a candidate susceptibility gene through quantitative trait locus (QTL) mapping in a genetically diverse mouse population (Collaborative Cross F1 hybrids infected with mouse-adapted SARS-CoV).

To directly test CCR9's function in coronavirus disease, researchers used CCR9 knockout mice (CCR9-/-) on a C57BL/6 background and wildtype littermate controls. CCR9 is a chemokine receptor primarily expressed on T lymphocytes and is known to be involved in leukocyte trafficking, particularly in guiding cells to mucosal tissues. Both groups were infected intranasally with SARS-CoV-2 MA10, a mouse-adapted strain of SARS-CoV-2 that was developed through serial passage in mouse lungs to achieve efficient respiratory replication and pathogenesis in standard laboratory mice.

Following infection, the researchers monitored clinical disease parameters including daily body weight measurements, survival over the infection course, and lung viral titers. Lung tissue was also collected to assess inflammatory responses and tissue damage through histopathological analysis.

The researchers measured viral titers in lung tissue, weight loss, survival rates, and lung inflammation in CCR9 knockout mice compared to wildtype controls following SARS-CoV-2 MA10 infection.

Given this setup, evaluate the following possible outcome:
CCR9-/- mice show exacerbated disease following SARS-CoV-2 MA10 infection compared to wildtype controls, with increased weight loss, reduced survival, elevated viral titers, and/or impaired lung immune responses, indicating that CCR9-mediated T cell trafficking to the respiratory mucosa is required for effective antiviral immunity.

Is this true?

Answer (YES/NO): YES